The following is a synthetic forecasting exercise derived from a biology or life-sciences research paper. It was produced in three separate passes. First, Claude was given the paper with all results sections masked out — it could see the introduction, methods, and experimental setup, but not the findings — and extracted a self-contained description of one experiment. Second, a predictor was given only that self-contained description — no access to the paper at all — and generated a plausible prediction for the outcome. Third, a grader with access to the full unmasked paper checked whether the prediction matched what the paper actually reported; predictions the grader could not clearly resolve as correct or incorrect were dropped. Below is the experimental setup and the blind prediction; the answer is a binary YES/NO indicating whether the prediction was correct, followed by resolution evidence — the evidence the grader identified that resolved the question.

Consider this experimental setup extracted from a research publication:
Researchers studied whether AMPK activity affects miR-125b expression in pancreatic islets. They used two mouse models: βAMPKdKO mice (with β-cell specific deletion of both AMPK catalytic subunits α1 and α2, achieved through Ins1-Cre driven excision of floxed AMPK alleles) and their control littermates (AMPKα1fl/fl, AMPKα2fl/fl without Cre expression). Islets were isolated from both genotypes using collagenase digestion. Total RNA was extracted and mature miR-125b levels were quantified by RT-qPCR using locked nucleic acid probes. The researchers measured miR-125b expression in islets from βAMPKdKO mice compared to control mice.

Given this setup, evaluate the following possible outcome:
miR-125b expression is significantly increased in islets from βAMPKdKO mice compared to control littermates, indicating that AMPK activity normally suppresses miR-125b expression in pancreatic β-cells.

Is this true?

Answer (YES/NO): YES